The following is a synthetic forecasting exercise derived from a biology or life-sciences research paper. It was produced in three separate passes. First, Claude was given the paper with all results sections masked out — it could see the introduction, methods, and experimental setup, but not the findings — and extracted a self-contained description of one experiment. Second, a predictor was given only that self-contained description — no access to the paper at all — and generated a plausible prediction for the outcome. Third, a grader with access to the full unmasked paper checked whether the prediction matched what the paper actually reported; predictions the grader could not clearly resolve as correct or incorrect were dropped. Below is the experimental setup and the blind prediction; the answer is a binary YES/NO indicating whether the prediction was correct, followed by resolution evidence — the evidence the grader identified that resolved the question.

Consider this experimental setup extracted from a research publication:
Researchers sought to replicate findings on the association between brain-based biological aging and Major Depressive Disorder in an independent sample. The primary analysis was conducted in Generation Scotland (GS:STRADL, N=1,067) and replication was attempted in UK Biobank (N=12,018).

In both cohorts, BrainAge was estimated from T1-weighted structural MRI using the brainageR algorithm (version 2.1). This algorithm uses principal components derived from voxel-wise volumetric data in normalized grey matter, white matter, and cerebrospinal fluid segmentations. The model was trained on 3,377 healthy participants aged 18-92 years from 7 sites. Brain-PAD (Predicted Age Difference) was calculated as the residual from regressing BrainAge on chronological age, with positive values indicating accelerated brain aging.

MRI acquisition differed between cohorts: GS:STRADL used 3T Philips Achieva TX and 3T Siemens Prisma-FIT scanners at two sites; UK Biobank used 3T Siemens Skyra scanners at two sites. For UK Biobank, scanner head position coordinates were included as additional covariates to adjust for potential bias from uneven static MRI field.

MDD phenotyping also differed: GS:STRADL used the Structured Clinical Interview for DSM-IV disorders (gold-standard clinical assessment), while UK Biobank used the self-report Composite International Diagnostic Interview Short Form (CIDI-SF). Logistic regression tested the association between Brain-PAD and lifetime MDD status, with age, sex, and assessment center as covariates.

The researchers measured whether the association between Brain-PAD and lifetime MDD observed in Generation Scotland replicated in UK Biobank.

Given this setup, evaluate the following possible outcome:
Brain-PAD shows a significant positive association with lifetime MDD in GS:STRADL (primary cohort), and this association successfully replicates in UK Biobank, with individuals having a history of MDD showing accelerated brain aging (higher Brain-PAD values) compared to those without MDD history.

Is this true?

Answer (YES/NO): YES